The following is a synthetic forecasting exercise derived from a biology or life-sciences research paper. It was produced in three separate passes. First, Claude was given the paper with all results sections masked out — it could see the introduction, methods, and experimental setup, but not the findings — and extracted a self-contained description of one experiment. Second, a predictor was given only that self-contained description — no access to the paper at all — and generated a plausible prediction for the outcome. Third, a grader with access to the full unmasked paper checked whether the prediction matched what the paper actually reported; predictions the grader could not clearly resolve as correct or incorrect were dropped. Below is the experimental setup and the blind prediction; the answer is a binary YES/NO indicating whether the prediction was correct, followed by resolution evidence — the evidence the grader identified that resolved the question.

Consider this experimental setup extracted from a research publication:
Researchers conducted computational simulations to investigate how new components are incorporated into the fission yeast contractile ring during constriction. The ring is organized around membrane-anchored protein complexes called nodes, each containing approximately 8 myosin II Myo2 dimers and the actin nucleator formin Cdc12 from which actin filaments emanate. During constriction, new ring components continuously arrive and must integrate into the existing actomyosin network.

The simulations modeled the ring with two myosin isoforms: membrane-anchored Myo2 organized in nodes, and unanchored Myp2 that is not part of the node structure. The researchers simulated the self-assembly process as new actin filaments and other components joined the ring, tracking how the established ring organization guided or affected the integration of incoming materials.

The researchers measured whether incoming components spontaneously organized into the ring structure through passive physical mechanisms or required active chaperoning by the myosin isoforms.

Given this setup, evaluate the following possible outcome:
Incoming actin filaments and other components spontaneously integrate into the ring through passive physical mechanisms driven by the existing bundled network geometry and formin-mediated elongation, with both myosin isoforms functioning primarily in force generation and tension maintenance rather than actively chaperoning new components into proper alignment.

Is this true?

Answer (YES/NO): NO